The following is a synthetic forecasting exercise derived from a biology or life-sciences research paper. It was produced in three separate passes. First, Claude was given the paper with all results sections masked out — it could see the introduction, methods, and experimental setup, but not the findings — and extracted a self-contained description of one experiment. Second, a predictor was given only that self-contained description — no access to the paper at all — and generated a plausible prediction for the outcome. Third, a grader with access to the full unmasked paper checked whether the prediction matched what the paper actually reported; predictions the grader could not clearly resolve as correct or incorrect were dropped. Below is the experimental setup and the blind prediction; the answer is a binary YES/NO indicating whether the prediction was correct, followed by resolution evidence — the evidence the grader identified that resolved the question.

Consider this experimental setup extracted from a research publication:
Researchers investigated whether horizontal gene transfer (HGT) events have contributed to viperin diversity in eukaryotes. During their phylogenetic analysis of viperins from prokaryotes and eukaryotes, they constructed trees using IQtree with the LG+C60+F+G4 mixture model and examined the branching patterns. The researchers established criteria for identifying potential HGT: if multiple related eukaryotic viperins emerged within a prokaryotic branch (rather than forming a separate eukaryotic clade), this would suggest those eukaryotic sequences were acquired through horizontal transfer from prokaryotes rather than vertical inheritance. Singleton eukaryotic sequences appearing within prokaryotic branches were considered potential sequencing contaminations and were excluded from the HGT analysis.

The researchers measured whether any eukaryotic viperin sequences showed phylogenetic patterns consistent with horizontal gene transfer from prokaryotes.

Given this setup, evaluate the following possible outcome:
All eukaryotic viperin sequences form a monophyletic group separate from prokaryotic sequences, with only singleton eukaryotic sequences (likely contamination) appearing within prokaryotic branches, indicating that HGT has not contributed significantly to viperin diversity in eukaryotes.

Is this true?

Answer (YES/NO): NO